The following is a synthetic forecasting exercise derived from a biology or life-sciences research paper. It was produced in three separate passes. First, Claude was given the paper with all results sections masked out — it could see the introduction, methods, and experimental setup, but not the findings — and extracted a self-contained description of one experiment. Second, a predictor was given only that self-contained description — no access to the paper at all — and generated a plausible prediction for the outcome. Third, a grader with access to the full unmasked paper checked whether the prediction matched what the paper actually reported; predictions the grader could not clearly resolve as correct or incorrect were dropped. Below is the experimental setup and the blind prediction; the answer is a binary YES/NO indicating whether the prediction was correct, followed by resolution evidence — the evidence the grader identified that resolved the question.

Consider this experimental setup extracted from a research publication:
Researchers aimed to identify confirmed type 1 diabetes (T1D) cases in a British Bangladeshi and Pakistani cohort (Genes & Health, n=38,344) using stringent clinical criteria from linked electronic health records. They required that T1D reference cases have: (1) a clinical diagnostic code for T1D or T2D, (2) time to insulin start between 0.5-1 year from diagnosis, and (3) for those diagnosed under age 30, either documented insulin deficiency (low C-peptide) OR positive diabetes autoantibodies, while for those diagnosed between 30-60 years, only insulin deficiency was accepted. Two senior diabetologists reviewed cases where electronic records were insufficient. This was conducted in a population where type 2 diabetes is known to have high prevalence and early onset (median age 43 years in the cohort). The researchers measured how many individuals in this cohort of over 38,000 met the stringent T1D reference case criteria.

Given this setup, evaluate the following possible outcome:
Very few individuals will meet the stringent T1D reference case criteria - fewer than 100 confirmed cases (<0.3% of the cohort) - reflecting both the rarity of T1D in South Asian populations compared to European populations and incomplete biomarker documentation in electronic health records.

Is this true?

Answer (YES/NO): YES